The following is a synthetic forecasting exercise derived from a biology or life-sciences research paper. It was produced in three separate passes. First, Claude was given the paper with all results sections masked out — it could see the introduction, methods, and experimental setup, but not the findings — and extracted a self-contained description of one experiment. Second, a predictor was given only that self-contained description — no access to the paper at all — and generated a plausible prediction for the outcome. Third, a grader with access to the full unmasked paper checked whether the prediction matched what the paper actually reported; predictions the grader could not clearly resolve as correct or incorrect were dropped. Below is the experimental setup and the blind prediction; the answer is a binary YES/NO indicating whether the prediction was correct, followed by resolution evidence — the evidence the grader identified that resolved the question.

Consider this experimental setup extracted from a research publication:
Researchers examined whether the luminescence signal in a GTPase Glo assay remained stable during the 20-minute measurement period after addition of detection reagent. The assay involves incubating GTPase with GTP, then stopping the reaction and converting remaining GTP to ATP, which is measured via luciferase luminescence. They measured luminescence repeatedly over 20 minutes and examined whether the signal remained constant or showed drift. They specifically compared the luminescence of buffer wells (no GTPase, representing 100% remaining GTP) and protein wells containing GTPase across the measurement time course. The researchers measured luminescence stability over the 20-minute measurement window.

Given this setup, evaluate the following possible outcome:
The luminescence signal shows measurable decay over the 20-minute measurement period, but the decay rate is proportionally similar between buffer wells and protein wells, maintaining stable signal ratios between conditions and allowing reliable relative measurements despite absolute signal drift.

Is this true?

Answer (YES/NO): YES